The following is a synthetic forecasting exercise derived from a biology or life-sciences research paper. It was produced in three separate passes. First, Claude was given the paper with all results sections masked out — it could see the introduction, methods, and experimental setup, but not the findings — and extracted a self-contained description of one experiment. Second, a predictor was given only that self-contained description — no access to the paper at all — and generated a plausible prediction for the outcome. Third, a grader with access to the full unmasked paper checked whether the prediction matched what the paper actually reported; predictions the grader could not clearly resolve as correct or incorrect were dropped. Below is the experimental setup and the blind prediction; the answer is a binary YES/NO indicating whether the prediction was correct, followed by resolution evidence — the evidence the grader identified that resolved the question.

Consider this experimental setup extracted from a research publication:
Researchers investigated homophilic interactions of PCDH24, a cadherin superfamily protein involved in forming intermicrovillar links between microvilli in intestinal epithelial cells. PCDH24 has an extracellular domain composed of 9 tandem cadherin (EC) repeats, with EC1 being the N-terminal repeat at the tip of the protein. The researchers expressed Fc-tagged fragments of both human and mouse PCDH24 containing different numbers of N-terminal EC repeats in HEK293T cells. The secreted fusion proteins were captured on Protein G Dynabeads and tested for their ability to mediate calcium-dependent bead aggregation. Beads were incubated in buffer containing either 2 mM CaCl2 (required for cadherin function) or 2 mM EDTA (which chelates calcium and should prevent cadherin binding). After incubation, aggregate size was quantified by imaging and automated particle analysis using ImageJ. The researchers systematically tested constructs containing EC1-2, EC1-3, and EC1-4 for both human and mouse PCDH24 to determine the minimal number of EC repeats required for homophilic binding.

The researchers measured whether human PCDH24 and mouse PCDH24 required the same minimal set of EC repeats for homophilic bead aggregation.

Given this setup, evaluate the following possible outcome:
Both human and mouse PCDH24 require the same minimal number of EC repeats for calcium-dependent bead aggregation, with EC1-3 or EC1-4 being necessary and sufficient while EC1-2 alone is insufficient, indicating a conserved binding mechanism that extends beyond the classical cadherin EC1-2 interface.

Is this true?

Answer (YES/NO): NO